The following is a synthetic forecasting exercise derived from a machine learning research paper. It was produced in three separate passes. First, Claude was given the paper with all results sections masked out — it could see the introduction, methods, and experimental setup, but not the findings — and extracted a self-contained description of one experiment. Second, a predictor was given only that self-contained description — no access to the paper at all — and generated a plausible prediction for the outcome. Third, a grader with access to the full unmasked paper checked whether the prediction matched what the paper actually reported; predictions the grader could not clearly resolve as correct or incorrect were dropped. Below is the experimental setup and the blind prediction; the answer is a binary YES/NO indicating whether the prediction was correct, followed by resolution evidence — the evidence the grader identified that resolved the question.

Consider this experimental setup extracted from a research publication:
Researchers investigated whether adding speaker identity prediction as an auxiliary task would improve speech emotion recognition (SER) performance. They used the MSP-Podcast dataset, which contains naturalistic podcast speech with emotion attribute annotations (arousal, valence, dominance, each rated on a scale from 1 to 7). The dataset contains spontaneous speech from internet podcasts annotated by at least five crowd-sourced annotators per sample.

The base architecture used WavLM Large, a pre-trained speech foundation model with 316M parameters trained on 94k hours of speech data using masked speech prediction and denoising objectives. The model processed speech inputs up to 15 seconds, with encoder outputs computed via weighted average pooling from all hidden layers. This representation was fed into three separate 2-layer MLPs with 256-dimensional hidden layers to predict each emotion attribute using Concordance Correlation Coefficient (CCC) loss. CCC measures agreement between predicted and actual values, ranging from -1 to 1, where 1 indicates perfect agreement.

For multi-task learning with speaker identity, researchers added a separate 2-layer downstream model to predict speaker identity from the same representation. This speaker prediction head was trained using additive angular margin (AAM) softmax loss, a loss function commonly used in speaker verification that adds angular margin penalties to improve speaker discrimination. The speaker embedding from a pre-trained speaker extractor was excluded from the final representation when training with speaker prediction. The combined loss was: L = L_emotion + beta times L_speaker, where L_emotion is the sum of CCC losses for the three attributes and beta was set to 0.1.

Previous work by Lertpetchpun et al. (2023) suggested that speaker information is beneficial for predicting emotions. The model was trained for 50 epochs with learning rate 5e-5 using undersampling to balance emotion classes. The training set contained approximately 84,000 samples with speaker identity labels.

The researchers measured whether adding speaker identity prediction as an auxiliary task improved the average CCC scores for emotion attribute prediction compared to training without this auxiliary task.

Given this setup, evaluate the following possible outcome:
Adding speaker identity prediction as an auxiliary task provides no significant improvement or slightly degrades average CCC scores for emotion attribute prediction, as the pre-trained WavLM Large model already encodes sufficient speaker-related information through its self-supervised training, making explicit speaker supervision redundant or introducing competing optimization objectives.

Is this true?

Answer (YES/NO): YES